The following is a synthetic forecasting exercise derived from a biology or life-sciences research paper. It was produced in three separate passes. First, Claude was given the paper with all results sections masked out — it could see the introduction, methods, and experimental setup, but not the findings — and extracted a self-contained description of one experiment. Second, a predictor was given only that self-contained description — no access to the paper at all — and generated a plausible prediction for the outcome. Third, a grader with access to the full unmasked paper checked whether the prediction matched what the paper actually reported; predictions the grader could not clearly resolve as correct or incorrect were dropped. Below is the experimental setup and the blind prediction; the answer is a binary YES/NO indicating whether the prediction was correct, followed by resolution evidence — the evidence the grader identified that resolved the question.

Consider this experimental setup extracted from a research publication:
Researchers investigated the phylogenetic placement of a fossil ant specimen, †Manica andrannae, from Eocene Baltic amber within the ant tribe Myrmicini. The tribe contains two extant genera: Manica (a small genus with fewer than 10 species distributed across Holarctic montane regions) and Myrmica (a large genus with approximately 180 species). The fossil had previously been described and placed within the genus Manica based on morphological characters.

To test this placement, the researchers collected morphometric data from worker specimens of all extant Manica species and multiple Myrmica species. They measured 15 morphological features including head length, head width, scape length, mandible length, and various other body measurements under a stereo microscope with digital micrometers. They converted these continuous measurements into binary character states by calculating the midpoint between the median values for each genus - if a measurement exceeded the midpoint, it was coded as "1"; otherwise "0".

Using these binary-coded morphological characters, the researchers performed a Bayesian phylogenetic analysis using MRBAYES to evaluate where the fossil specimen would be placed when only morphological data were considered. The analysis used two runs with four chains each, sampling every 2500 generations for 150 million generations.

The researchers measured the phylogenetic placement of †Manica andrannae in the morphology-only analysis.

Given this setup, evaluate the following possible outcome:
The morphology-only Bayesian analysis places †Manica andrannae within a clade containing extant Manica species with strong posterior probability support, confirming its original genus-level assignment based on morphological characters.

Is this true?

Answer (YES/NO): NO